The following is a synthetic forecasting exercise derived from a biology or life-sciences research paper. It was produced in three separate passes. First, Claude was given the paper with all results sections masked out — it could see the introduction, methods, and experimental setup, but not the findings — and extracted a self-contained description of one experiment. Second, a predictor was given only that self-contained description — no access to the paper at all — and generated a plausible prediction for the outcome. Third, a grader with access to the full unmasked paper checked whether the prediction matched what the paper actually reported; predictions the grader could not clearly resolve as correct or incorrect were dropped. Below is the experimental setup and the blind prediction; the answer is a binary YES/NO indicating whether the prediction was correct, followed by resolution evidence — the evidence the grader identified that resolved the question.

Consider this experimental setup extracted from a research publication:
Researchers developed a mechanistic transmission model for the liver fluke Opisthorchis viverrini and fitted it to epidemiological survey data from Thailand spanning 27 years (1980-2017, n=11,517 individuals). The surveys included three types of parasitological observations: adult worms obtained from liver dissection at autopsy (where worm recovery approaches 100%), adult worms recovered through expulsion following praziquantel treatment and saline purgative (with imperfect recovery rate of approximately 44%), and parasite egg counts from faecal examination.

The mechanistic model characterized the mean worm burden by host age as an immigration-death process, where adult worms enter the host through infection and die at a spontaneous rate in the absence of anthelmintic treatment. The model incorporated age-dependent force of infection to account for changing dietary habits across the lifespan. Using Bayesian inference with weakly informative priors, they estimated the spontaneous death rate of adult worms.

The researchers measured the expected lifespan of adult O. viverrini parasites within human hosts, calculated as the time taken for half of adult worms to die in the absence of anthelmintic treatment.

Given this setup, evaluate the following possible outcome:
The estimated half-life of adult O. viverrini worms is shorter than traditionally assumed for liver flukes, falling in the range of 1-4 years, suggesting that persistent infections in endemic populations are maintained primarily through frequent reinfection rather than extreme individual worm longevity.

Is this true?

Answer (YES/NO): NO